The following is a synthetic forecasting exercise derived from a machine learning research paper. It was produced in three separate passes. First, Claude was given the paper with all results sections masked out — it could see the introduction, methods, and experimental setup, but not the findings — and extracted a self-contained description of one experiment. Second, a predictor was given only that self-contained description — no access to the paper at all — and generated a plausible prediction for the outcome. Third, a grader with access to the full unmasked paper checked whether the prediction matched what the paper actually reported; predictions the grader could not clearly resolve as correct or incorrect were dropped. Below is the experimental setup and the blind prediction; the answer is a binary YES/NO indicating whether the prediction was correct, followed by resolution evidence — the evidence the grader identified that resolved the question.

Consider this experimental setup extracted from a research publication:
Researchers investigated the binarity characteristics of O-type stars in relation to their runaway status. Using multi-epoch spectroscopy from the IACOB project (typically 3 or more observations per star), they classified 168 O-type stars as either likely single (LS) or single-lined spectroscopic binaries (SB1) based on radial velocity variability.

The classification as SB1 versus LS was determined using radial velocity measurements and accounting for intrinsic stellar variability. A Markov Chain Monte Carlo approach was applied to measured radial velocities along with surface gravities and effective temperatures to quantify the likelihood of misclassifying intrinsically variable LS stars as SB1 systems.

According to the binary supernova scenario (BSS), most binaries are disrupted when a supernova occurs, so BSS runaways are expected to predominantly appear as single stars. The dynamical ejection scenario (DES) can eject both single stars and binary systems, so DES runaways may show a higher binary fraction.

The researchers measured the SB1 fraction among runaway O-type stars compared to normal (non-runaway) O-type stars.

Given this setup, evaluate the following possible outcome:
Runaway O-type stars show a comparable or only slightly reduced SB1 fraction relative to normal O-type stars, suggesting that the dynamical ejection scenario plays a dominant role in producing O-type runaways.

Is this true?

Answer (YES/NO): NO